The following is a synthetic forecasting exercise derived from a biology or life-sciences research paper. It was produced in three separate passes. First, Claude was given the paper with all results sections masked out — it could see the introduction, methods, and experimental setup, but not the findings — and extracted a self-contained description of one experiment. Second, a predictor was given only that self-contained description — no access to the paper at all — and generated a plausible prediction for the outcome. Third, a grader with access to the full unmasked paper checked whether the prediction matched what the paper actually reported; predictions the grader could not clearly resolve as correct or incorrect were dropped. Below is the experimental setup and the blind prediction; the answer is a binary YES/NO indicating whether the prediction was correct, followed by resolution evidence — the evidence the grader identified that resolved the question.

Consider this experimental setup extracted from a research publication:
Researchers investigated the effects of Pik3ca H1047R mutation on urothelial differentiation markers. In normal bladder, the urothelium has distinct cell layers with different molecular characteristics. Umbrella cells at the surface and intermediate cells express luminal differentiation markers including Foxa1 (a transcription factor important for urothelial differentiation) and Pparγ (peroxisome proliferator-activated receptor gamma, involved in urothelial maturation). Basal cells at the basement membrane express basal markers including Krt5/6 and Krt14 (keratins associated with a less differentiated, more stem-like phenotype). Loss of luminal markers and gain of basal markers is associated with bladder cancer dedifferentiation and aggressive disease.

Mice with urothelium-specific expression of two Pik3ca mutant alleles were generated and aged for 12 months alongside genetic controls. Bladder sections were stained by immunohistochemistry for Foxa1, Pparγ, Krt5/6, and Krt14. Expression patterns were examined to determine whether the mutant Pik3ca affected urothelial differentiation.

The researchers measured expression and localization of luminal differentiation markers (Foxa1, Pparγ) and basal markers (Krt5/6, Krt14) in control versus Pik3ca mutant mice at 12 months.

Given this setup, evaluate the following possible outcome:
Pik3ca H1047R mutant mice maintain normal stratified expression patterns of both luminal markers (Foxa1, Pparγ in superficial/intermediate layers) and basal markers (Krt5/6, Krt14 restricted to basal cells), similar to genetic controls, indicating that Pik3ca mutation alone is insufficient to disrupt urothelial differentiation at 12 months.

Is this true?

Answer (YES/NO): YES